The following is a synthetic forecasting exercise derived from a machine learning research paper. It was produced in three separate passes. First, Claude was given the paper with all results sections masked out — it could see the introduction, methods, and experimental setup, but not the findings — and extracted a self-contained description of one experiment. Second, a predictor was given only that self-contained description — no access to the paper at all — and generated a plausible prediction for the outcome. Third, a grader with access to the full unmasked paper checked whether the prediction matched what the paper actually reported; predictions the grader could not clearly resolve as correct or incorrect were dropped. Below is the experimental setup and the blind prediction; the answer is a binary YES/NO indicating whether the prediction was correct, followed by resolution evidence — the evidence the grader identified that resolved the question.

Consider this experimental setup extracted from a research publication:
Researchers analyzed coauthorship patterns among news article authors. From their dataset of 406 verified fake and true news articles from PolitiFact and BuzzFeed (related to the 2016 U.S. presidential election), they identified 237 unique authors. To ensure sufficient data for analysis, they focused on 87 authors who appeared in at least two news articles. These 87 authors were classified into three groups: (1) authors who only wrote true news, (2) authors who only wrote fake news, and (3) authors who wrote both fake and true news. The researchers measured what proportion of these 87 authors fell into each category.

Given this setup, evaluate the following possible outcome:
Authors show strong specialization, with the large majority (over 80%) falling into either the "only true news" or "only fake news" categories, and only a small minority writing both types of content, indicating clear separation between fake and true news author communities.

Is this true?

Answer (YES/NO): YES